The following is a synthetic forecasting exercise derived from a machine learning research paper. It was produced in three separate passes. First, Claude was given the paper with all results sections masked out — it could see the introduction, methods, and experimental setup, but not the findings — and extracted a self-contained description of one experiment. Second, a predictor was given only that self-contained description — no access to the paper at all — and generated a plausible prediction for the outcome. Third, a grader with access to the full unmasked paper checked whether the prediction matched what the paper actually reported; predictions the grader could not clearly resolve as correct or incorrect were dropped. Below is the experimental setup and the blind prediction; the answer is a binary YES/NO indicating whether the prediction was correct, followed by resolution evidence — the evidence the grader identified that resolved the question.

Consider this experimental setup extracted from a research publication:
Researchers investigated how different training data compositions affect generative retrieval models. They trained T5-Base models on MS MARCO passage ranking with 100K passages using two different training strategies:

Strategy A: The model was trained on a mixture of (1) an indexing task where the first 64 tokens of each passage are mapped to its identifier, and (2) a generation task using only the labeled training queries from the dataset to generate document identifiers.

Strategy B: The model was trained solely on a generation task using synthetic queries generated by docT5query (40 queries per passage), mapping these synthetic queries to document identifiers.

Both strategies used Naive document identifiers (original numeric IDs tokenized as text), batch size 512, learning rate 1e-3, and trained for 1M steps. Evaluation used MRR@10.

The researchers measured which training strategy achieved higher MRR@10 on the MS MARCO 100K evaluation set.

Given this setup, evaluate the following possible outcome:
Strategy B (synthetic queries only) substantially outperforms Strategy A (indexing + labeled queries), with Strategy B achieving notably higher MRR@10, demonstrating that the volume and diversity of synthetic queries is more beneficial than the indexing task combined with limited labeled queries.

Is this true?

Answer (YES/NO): YES